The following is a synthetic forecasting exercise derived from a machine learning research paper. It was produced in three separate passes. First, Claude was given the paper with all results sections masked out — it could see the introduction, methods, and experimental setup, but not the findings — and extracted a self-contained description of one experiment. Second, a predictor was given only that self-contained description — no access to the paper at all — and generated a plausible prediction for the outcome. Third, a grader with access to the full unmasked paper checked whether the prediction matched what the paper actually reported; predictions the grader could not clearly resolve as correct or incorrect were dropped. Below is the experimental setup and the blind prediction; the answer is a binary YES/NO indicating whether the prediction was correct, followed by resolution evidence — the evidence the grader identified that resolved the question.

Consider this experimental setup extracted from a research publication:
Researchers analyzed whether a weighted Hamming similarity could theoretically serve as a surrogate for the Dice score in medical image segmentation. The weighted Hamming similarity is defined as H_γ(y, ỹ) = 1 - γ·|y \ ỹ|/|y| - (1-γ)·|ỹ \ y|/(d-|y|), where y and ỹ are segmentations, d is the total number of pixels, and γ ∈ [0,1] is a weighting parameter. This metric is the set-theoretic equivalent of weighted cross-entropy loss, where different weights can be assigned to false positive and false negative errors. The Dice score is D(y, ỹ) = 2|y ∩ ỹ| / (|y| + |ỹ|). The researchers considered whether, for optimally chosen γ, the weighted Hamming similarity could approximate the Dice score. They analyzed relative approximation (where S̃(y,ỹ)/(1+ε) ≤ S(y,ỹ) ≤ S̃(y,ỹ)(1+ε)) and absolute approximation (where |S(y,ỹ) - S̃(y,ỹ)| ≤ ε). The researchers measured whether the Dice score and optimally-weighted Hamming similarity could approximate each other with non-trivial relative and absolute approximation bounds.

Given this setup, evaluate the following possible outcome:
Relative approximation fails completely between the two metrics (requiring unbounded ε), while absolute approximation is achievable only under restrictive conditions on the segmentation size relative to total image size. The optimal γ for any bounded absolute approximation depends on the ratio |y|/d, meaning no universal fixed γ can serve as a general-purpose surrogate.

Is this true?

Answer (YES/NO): NO